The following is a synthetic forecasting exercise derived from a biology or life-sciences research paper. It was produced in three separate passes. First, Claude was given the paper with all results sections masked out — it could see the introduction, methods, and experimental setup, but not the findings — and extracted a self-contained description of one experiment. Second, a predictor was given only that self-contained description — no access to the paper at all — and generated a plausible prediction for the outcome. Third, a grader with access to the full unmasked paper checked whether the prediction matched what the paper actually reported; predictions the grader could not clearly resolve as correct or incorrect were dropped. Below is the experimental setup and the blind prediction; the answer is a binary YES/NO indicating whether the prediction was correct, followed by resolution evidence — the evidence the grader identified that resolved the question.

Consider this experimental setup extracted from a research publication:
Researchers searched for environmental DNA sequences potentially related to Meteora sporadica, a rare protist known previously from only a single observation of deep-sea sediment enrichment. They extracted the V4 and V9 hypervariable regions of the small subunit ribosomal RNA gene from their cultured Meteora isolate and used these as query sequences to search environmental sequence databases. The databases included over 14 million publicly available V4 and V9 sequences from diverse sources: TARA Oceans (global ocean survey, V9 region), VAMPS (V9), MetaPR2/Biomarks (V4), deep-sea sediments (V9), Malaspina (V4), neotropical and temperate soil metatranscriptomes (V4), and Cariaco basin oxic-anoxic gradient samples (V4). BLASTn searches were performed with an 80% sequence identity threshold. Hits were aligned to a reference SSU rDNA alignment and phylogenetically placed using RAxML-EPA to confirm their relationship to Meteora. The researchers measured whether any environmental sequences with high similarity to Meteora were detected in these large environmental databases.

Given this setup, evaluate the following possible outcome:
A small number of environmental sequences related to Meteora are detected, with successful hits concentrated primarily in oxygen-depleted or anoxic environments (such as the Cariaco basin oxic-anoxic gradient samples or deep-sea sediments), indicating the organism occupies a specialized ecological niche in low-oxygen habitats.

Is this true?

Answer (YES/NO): NO